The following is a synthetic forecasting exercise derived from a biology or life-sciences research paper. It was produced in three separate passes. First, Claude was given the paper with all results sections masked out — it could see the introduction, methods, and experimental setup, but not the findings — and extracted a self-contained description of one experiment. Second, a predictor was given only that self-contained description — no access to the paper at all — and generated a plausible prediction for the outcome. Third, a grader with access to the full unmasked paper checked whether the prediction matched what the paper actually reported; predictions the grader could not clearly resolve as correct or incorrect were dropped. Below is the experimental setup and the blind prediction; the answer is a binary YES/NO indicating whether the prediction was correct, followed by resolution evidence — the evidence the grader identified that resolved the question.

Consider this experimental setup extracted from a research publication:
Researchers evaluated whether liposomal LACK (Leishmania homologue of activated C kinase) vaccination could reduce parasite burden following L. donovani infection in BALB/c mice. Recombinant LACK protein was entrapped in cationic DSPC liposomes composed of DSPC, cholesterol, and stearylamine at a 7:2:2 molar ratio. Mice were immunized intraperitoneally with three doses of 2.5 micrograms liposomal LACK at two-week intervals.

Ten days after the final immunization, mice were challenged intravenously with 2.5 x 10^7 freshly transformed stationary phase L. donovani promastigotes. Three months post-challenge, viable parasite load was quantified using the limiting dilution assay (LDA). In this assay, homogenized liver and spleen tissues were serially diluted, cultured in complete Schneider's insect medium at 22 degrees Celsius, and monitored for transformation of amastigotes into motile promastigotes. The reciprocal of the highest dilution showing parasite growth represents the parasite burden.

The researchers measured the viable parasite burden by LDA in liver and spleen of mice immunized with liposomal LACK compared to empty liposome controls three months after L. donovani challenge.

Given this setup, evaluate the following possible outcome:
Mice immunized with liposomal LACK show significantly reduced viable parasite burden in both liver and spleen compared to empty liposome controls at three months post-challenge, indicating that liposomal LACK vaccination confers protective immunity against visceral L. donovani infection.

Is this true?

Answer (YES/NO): NO